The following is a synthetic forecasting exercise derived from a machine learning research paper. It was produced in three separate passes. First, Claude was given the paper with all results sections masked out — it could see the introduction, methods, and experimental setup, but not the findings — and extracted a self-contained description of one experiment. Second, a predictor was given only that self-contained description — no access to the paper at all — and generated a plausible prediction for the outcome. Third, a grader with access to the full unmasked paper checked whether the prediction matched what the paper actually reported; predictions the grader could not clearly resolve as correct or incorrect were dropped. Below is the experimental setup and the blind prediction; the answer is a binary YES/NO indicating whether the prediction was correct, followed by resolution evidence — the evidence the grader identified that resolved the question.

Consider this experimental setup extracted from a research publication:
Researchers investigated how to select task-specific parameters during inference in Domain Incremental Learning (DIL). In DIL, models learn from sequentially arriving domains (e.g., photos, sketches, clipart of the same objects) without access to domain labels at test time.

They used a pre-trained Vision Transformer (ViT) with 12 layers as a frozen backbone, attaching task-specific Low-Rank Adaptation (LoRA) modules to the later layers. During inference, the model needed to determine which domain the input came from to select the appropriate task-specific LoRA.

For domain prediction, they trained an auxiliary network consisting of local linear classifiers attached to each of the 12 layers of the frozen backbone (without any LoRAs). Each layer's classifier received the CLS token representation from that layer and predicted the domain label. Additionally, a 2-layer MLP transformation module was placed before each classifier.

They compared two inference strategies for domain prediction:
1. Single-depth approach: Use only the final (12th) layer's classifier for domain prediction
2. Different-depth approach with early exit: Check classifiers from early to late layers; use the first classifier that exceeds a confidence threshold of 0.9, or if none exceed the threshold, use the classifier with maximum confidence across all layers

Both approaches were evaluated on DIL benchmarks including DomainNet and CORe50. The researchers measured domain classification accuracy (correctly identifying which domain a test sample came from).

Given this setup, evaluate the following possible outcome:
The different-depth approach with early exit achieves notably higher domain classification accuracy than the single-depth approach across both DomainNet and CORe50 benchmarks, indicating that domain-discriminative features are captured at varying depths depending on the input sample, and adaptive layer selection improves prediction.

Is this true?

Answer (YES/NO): YES